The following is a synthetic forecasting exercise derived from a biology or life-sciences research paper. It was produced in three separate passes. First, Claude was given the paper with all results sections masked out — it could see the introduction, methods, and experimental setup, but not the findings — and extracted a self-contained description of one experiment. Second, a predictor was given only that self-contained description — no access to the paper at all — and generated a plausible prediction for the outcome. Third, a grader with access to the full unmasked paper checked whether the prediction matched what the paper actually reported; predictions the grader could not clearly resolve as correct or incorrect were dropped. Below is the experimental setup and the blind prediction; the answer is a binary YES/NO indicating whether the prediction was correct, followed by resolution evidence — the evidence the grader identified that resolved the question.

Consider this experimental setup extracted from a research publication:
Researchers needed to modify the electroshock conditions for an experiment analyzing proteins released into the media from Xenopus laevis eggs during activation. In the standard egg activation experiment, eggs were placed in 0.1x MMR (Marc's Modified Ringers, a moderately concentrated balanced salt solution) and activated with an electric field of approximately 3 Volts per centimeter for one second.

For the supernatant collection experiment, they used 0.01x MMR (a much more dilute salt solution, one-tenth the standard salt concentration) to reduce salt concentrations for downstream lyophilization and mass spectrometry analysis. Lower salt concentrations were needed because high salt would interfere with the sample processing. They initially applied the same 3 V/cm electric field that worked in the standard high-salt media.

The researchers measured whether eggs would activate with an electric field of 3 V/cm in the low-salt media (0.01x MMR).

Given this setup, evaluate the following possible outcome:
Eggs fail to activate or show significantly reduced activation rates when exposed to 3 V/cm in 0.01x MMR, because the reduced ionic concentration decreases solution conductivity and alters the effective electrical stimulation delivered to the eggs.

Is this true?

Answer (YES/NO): YES